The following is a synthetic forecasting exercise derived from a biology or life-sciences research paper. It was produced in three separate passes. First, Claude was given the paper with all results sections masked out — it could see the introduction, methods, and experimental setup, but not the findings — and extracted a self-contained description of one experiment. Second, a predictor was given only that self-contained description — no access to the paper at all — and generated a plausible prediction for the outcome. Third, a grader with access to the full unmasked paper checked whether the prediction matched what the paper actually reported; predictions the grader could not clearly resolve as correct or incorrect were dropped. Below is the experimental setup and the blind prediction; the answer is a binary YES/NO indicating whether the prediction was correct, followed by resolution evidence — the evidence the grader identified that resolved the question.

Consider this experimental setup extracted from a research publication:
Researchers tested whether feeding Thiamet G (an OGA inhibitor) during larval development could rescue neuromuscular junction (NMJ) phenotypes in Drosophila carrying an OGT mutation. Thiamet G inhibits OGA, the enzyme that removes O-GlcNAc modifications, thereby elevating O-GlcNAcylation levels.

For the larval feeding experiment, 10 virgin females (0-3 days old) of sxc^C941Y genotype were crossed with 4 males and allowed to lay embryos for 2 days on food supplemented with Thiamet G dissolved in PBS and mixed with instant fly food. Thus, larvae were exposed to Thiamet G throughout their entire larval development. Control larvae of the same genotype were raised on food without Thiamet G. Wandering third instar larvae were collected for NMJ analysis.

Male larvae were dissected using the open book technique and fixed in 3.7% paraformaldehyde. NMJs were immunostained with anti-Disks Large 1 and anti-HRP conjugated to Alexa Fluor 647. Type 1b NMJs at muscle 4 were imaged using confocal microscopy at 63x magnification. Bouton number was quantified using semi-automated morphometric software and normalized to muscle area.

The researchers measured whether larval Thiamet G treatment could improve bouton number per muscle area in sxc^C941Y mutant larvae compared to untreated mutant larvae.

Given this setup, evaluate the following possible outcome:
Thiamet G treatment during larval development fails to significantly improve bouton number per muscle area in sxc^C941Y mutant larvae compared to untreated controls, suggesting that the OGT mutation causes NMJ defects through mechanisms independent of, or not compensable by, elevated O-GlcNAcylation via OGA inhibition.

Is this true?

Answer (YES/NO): YES